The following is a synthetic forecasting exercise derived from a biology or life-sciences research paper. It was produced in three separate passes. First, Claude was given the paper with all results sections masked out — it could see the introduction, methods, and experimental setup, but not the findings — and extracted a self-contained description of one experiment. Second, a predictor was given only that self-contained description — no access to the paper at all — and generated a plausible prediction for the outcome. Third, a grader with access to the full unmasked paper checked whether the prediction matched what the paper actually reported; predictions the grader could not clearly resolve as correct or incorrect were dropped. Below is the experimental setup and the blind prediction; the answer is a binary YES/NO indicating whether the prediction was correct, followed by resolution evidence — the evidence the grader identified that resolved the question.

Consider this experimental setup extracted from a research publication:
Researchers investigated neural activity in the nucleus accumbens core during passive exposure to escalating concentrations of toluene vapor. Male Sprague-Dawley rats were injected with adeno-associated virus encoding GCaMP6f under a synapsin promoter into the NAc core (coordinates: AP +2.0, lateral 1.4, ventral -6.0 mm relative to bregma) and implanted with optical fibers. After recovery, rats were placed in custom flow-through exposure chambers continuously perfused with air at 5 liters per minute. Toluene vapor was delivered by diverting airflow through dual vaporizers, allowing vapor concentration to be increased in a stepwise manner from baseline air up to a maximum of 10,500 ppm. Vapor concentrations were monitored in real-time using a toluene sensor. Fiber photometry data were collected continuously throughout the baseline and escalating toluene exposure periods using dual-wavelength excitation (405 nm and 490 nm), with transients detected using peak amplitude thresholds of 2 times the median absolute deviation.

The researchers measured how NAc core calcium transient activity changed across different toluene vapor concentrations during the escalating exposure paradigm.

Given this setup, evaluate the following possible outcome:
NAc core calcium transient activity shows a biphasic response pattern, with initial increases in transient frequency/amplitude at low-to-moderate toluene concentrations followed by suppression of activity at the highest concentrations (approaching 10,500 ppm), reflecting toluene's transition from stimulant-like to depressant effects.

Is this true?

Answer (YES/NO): NO